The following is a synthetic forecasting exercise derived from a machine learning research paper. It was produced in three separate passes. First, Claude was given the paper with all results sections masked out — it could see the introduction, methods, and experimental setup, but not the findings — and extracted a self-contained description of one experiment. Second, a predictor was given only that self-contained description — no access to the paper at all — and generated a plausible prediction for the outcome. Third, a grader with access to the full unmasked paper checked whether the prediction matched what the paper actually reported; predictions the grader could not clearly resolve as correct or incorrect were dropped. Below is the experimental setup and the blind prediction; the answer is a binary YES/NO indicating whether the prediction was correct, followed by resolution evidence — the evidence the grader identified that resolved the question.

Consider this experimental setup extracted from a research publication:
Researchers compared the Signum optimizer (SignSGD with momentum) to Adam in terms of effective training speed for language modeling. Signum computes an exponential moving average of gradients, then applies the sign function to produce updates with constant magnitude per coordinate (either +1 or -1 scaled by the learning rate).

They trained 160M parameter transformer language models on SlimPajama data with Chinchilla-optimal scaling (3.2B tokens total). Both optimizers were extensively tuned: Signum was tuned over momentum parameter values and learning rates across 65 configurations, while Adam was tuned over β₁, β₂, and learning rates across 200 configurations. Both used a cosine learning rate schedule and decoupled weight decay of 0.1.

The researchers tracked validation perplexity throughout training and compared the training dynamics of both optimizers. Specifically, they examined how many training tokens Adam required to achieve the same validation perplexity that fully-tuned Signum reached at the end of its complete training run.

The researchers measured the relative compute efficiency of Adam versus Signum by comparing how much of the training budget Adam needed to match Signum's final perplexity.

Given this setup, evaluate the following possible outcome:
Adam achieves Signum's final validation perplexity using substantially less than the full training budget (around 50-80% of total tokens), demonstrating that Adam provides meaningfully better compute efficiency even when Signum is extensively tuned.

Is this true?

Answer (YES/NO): YES